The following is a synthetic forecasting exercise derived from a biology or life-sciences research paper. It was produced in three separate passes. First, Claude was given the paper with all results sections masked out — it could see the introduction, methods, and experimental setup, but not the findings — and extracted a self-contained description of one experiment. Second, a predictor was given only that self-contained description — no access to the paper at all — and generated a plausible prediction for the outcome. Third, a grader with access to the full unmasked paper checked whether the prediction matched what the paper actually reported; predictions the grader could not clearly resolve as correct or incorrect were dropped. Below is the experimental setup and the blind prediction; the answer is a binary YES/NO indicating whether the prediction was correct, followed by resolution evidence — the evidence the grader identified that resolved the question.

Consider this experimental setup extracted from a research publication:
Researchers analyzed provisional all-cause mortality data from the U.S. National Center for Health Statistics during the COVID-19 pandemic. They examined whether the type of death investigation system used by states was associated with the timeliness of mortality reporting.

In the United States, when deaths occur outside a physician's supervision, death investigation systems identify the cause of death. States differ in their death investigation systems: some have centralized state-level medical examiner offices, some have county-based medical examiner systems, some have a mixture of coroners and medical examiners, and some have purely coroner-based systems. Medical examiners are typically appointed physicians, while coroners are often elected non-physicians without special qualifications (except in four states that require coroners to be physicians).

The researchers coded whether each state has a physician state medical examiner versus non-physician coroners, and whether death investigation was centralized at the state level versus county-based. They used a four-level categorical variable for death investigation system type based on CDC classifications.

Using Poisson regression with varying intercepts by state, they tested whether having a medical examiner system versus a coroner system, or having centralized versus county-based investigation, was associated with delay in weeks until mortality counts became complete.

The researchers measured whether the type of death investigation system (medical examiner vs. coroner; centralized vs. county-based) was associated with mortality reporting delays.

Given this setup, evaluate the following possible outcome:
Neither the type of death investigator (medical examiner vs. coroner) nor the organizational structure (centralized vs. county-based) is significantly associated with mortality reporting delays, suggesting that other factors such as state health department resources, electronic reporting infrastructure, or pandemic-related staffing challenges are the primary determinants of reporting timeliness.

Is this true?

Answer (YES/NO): YES